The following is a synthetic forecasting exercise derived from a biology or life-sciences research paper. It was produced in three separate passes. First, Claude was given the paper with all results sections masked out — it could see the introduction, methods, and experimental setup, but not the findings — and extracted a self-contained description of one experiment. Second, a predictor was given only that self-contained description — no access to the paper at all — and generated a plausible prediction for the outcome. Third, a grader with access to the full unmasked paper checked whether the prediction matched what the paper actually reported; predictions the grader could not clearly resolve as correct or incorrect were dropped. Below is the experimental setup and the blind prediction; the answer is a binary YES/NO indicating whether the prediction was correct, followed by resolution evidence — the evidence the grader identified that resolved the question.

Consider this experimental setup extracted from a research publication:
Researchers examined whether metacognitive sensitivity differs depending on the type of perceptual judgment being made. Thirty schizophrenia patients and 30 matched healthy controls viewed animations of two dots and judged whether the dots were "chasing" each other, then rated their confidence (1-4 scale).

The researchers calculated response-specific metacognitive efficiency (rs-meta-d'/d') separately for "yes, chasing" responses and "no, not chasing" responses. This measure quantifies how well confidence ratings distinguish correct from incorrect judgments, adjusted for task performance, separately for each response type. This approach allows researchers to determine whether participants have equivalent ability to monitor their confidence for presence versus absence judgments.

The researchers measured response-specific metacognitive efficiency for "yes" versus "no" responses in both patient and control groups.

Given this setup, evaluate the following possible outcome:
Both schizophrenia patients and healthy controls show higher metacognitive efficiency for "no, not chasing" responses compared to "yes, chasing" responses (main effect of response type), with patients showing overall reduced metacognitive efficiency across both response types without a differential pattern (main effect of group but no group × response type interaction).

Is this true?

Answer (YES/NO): NO